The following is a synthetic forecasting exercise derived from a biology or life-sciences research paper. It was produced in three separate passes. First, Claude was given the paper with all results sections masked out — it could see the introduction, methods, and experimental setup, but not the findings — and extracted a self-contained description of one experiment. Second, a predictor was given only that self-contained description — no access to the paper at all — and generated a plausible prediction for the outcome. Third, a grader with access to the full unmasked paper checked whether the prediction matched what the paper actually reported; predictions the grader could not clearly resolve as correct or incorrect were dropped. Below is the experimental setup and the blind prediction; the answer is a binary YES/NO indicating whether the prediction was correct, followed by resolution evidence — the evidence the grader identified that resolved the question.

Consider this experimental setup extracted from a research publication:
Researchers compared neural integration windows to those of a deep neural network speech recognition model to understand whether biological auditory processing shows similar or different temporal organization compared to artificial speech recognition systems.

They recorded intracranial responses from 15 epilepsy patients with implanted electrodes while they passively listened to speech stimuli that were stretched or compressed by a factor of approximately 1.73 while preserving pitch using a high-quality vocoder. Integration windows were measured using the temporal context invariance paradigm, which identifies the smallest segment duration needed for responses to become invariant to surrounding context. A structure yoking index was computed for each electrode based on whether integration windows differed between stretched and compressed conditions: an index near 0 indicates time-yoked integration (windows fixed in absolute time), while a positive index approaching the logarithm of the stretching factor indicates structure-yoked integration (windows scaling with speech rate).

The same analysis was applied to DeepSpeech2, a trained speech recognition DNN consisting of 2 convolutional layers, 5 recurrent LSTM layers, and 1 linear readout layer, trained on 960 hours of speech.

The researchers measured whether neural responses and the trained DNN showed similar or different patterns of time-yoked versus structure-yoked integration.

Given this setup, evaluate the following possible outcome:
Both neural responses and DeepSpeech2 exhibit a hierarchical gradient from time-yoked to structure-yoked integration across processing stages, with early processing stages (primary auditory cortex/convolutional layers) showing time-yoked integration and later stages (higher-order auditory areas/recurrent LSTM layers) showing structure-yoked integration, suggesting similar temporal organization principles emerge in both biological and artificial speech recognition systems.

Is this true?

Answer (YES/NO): NO